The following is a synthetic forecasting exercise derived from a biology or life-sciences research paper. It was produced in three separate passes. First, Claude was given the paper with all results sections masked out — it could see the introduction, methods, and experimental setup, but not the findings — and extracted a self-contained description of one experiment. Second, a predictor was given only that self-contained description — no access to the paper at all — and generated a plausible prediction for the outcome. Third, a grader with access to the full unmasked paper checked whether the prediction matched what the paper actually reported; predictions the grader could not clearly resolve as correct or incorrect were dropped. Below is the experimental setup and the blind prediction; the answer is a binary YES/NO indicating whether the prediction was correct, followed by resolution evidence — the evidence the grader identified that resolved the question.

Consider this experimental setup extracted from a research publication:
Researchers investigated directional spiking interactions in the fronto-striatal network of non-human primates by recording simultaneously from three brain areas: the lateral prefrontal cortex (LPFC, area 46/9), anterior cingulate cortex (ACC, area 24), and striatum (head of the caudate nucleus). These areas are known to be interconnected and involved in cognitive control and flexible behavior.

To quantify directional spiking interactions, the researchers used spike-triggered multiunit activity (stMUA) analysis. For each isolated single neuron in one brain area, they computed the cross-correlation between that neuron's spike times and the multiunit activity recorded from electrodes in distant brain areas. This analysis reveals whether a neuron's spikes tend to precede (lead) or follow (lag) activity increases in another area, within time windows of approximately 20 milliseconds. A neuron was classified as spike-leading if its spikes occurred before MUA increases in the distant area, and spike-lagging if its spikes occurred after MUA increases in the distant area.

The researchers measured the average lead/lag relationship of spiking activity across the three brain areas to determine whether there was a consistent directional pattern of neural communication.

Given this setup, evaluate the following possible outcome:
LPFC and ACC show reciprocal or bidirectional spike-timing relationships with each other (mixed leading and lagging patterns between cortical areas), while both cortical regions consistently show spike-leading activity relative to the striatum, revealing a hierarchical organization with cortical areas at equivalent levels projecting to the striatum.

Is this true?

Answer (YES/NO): NO